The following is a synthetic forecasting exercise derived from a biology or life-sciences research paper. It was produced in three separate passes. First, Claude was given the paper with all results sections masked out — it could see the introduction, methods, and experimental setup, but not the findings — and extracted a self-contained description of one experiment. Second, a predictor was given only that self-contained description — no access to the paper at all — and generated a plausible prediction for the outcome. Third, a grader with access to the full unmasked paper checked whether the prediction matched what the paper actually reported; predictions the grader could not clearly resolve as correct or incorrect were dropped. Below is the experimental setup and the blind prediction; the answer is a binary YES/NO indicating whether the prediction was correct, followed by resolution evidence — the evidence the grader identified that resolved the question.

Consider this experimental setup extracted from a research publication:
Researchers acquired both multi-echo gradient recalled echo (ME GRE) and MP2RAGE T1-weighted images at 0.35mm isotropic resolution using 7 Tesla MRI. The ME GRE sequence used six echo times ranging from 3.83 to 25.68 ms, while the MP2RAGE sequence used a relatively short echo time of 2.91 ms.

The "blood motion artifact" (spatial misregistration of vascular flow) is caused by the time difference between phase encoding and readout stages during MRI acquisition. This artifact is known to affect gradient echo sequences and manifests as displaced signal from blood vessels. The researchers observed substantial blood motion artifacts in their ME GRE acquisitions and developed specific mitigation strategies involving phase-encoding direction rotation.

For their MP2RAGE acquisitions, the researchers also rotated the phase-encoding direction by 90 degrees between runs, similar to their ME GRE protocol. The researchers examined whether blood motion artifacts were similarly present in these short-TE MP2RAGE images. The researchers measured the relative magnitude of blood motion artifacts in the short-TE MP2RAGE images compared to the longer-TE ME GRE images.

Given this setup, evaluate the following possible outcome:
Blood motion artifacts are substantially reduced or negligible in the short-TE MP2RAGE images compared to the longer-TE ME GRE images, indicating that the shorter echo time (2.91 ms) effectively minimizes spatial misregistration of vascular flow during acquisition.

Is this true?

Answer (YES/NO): YES